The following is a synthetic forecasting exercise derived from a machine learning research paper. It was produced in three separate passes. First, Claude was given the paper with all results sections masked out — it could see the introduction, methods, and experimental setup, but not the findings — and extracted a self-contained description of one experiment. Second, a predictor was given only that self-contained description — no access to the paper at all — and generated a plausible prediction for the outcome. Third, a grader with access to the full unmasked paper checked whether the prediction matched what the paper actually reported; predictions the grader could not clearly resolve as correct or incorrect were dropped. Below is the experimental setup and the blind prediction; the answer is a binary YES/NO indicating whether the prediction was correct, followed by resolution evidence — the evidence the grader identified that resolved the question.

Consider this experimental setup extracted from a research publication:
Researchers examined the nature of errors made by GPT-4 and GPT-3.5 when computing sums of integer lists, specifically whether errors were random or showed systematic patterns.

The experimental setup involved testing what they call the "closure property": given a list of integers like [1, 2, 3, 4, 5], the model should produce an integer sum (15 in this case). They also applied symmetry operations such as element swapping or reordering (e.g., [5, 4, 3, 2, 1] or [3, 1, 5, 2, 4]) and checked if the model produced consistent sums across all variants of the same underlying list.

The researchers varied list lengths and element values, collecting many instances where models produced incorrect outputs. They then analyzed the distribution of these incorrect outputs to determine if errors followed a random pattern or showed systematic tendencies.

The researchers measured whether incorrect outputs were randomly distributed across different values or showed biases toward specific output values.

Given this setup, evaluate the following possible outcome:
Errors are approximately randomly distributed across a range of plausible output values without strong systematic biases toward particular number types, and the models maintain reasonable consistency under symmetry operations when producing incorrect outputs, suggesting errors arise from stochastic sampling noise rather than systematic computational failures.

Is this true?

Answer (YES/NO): NO